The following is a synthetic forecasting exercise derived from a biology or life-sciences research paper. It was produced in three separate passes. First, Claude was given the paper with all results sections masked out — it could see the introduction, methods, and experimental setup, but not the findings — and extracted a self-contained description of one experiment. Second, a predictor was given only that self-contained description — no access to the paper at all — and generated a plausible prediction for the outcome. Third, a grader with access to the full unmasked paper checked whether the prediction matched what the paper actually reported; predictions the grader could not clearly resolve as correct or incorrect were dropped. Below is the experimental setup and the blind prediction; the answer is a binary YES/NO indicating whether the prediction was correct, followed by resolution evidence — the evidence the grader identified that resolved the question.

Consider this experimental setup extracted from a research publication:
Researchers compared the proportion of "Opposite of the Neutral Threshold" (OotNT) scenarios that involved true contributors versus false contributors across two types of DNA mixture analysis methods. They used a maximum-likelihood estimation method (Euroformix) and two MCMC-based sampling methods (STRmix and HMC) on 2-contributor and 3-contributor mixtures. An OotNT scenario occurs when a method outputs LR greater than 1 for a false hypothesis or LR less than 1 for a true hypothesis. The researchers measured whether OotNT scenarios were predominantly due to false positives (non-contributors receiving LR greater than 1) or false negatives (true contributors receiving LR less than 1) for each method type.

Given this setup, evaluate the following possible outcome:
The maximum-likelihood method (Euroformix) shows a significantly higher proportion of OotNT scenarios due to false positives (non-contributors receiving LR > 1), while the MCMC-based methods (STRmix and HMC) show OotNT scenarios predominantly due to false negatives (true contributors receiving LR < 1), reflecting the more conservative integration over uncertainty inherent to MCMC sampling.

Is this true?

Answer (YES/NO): YES